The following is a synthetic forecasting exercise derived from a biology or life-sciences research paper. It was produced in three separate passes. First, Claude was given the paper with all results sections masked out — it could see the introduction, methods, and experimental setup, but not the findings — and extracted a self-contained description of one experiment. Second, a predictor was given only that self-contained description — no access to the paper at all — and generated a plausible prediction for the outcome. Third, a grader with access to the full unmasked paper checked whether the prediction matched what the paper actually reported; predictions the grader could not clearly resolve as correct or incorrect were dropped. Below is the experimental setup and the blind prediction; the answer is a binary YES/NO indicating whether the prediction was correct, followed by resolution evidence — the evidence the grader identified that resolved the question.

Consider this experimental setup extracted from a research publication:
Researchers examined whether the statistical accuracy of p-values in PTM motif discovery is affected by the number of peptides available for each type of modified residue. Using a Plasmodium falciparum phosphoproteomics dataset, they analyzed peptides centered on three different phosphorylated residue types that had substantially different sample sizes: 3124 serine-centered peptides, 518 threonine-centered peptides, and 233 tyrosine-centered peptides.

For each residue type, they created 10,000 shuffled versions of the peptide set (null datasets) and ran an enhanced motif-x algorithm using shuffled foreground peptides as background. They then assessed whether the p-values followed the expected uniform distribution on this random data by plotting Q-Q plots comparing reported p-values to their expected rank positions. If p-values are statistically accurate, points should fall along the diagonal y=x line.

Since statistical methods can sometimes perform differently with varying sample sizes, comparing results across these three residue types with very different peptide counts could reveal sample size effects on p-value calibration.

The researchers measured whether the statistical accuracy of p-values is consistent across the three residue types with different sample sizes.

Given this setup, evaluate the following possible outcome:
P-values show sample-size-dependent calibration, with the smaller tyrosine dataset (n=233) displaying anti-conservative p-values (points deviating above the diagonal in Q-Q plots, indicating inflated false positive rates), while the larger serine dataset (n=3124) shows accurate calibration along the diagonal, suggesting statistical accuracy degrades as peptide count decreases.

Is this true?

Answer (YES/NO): NO